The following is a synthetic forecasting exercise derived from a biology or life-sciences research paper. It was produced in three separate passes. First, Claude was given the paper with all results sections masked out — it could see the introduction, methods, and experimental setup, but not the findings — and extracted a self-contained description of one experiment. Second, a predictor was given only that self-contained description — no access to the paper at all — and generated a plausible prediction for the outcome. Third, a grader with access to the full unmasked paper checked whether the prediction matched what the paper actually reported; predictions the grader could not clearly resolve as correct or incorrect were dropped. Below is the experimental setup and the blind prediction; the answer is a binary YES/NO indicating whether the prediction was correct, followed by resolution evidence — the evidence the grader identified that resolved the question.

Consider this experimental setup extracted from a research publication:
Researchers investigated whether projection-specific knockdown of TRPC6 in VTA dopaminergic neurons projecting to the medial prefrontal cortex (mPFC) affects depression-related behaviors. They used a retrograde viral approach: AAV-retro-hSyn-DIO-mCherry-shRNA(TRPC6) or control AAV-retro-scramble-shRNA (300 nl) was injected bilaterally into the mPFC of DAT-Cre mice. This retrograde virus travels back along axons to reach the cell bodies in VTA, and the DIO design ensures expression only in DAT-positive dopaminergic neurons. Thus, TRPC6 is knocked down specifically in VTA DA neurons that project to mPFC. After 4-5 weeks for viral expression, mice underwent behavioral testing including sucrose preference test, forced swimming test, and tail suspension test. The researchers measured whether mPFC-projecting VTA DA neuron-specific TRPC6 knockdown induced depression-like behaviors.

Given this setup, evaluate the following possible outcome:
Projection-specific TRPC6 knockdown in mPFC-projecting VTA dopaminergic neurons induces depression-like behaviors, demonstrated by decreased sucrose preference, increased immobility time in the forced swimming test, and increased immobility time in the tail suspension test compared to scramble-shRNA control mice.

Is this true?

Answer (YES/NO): NO